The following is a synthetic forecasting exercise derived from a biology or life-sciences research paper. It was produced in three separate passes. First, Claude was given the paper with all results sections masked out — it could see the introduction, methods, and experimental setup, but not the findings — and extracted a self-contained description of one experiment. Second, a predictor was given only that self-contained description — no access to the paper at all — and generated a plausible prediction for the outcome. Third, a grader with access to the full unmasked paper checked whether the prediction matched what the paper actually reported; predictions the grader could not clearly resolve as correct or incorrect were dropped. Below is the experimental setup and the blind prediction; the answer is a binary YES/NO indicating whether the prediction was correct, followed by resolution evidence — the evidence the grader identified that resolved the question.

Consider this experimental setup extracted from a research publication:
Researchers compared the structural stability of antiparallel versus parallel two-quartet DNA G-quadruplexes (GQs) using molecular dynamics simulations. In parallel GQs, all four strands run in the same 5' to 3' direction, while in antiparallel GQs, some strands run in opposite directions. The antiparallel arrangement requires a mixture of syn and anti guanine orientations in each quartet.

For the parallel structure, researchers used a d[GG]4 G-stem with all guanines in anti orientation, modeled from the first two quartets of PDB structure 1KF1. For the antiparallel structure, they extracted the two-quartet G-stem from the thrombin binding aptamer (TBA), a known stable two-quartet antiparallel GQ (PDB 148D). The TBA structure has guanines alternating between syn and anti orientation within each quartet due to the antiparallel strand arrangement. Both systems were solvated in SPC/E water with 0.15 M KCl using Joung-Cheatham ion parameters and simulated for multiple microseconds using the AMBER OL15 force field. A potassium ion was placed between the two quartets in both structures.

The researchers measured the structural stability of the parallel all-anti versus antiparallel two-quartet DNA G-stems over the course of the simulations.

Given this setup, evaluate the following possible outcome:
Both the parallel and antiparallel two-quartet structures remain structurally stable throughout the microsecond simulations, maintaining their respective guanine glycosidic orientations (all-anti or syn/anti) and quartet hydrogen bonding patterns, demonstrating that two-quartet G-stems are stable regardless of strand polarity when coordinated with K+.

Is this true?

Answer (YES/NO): NO